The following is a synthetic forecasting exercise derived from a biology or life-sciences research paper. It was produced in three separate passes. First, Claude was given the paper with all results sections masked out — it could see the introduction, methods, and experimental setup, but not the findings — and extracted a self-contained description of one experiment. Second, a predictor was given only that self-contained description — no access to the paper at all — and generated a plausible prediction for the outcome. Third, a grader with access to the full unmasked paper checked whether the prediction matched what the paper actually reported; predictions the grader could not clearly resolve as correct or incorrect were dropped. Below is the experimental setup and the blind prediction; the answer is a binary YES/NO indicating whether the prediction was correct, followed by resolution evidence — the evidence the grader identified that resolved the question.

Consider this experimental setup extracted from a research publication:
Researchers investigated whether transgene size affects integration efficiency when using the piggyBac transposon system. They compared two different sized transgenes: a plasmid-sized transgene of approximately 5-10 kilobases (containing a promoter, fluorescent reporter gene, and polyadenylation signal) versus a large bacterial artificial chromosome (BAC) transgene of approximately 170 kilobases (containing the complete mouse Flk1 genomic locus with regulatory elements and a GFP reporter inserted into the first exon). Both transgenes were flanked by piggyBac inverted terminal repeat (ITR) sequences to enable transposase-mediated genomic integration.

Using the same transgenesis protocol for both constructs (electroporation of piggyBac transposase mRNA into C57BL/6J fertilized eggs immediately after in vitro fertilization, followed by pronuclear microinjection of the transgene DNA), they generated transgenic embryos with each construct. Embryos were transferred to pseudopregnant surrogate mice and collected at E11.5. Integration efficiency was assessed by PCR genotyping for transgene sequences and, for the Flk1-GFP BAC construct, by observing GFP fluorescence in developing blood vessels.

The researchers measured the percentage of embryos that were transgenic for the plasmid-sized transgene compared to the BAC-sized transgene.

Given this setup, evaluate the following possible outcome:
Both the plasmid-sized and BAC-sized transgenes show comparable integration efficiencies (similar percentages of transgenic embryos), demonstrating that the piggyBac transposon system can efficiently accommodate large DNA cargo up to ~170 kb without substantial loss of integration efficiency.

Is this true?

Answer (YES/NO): NO